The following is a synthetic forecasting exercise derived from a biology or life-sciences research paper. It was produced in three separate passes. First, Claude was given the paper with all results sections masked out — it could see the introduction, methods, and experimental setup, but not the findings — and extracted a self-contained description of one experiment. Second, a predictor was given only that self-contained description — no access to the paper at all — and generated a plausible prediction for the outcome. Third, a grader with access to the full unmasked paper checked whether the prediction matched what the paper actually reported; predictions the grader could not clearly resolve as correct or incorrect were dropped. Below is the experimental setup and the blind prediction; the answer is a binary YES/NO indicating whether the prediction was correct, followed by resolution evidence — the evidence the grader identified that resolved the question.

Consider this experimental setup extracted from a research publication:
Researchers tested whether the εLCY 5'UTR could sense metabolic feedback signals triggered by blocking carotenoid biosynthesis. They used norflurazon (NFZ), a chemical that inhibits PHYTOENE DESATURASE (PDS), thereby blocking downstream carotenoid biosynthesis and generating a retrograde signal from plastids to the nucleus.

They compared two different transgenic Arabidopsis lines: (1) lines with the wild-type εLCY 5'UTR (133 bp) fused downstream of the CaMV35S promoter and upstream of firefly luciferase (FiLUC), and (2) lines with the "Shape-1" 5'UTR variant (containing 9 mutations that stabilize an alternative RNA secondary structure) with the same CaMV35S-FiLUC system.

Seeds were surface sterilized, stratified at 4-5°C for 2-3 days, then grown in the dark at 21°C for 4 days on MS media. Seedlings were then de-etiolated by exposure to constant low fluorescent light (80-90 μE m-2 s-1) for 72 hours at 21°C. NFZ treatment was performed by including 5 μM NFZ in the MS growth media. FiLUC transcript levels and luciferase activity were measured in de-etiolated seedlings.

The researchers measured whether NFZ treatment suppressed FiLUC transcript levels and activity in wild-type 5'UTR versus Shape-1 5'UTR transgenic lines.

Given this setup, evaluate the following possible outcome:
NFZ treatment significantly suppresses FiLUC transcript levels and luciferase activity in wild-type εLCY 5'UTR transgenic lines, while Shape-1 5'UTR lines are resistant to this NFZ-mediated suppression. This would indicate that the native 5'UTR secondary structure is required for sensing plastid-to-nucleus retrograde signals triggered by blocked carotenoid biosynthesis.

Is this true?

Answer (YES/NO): NO